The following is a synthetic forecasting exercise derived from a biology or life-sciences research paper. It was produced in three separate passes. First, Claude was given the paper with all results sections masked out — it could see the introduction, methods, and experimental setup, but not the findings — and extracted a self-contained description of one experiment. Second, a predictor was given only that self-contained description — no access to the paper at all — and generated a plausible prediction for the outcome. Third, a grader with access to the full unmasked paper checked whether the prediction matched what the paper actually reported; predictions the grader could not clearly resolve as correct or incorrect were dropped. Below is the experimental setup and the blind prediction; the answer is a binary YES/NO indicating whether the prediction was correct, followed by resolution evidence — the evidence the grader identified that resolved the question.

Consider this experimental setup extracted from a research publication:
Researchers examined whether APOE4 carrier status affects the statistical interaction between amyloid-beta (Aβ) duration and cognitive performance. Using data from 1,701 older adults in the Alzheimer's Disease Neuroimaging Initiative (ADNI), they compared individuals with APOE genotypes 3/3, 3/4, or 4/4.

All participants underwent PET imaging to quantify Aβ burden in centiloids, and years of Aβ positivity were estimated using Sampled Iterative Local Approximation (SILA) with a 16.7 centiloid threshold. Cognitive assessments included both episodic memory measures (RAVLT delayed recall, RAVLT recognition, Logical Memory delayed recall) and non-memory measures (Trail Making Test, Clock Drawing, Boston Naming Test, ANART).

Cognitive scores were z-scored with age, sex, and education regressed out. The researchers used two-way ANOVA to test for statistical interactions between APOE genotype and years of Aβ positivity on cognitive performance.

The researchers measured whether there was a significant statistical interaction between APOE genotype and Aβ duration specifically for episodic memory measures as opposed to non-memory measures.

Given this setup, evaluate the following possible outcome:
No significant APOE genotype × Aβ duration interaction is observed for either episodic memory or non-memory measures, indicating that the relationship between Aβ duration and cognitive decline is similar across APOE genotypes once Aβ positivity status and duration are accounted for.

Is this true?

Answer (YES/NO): NO